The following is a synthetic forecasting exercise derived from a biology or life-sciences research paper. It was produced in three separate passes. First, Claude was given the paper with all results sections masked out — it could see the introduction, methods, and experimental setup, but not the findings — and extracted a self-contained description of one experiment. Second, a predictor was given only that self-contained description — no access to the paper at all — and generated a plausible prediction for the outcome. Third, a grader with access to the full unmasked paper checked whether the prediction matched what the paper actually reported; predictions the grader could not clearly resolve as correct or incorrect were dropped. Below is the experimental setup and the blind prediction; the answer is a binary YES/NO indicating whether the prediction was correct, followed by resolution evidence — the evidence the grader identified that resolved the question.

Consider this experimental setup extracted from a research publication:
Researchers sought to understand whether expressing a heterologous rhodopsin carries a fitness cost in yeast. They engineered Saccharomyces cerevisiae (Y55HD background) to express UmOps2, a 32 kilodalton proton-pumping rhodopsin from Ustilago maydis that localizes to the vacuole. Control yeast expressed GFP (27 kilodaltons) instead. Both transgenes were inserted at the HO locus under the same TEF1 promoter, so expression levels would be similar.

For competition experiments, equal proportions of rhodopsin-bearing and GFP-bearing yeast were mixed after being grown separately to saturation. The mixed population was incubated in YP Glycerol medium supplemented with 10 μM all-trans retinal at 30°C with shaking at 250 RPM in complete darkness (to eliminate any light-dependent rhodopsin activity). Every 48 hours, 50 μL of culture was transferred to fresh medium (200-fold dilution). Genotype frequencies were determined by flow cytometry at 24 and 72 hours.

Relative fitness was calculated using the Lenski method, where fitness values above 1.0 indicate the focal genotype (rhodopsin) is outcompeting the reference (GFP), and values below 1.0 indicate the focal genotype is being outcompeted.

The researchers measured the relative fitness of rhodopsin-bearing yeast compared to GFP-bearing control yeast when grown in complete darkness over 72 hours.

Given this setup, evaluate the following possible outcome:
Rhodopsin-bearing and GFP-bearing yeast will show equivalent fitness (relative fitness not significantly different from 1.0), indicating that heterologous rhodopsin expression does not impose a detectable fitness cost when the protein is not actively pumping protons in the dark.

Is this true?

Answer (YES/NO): NO